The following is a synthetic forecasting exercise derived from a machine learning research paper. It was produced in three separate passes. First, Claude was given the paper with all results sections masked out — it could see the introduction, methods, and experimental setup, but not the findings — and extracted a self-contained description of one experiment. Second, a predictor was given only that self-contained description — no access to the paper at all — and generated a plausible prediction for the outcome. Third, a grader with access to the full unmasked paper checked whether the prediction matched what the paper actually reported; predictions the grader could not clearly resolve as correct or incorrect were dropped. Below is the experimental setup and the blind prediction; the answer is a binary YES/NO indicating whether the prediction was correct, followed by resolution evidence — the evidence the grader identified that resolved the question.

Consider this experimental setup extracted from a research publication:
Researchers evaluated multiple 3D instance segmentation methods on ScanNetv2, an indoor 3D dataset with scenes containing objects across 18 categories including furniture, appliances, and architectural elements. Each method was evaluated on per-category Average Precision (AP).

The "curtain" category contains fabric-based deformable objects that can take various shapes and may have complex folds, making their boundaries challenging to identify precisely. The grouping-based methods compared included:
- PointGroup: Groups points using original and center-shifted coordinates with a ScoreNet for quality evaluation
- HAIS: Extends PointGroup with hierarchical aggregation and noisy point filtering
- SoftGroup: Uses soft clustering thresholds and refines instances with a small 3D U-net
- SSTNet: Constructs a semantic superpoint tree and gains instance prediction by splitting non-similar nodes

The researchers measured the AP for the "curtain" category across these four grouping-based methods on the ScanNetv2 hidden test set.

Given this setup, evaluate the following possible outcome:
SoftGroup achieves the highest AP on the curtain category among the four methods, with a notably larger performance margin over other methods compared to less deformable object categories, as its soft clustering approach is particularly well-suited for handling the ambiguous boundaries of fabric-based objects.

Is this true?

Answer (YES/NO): NO